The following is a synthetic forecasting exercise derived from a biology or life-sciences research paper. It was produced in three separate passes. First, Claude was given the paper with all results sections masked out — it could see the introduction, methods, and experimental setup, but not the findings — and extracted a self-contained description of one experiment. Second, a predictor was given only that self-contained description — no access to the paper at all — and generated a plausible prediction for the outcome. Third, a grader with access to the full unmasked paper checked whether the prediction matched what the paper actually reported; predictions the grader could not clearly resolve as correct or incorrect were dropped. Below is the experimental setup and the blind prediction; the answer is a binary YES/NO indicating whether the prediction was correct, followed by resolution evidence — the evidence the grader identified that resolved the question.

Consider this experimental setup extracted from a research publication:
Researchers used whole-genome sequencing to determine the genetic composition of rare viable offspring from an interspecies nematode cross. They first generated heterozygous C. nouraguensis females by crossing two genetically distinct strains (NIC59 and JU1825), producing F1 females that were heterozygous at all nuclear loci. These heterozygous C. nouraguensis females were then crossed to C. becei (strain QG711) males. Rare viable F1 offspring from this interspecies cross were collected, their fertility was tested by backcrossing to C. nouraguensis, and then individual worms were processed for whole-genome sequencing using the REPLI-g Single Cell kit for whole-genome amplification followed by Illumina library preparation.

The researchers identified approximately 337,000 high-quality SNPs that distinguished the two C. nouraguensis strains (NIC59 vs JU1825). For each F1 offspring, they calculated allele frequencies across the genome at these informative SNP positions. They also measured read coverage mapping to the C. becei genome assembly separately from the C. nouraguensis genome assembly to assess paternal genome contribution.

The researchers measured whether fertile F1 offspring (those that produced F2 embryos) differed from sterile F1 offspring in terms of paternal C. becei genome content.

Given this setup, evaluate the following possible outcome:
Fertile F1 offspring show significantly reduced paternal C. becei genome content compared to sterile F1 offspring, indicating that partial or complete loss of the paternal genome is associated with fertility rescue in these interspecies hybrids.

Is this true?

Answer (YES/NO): YES